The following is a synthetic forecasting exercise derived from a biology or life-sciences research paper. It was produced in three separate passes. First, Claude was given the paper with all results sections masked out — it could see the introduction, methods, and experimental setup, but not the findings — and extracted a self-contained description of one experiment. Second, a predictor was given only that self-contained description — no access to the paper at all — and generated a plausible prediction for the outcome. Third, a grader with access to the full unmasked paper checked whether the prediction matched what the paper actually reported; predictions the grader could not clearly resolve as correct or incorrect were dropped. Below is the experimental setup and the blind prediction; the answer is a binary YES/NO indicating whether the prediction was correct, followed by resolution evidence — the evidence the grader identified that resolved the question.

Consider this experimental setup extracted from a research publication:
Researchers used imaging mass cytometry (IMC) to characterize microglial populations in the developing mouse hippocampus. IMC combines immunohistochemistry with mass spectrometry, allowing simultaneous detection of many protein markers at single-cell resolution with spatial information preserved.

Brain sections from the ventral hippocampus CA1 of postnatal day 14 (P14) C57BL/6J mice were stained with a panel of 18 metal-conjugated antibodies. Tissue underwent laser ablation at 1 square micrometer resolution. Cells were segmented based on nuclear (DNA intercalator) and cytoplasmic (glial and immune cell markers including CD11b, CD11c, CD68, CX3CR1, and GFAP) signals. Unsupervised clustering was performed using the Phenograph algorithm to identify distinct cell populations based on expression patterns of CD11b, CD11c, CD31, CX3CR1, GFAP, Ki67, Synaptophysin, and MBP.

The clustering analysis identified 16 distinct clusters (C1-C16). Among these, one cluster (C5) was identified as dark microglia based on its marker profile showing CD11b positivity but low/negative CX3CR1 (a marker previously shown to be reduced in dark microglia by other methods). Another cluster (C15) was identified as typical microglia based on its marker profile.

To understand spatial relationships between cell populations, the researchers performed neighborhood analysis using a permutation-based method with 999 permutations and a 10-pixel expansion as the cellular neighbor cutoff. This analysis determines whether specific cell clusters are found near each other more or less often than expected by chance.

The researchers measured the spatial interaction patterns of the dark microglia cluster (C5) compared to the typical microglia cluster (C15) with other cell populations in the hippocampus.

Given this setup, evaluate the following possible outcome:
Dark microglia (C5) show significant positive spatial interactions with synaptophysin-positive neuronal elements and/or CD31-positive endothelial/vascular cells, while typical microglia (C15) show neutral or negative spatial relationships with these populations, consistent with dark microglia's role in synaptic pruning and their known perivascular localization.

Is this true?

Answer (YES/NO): YES